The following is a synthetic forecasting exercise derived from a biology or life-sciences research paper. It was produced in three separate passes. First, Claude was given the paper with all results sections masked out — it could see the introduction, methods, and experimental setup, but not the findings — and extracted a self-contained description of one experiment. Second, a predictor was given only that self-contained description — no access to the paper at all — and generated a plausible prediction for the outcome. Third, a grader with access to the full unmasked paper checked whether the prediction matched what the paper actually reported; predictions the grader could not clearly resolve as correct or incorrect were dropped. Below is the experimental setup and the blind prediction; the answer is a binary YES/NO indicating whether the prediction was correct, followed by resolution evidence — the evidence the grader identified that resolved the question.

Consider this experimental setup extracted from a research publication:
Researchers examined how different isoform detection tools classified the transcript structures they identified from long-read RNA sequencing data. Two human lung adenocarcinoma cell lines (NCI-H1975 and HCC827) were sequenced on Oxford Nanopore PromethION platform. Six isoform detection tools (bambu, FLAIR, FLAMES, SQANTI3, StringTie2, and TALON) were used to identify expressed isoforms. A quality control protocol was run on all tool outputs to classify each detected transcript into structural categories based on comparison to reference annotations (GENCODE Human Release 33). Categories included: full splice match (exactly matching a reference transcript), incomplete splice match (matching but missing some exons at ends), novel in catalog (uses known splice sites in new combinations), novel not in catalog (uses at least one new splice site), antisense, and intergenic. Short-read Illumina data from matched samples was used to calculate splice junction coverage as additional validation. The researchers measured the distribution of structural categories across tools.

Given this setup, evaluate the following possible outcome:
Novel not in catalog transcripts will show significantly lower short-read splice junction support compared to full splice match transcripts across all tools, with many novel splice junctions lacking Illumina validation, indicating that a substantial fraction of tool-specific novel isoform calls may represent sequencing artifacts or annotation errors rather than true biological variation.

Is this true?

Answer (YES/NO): NO